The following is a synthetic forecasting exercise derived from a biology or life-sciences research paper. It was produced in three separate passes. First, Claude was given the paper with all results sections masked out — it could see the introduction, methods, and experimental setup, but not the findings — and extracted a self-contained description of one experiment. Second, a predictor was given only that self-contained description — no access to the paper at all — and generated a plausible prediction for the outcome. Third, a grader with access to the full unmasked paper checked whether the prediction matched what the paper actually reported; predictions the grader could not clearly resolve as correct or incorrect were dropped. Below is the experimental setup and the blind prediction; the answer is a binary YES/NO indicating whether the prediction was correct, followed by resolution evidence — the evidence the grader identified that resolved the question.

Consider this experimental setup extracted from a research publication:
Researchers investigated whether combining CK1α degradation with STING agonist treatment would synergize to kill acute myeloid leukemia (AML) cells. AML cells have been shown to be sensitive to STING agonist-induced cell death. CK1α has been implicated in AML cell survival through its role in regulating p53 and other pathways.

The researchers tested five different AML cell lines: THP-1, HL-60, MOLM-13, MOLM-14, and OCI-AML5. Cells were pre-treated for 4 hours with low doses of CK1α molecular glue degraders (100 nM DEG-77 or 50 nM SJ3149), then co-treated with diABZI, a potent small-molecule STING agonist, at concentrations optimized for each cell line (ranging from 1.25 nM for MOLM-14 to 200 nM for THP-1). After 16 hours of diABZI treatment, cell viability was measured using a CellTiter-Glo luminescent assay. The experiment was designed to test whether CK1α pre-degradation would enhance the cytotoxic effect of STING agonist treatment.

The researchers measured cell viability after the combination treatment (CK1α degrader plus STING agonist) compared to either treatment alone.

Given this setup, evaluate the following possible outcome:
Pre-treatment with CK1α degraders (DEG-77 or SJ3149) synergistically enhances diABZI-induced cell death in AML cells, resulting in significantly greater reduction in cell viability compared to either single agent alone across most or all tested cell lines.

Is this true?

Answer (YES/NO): YES